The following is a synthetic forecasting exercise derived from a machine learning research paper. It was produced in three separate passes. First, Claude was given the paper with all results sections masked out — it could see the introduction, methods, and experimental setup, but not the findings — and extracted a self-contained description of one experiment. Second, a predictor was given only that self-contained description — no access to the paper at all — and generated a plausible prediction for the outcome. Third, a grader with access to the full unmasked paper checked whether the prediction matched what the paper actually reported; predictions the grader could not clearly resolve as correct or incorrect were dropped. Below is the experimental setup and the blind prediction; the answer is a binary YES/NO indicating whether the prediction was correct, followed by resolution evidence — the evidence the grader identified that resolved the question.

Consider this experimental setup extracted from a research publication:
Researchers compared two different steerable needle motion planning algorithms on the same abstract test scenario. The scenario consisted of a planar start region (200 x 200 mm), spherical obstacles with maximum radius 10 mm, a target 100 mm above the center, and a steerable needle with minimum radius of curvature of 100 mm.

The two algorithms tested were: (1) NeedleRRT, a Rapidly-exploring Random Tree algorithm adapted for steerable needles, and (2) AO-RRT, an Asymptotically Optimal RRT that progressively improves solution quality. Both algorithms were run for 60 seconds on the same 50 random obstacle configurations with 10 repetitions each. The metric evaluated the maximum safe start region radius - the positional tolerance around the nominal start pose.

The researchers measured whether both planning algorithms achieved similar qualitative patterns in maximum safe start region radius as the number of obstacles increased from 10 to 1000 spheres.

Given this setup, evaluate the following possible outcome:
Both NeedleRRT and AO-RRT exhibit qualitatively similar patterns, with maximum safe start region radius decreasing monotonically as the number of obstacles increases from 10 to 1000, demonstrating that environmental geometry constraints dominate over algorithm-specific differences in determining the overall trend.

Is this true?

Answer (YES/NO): YES